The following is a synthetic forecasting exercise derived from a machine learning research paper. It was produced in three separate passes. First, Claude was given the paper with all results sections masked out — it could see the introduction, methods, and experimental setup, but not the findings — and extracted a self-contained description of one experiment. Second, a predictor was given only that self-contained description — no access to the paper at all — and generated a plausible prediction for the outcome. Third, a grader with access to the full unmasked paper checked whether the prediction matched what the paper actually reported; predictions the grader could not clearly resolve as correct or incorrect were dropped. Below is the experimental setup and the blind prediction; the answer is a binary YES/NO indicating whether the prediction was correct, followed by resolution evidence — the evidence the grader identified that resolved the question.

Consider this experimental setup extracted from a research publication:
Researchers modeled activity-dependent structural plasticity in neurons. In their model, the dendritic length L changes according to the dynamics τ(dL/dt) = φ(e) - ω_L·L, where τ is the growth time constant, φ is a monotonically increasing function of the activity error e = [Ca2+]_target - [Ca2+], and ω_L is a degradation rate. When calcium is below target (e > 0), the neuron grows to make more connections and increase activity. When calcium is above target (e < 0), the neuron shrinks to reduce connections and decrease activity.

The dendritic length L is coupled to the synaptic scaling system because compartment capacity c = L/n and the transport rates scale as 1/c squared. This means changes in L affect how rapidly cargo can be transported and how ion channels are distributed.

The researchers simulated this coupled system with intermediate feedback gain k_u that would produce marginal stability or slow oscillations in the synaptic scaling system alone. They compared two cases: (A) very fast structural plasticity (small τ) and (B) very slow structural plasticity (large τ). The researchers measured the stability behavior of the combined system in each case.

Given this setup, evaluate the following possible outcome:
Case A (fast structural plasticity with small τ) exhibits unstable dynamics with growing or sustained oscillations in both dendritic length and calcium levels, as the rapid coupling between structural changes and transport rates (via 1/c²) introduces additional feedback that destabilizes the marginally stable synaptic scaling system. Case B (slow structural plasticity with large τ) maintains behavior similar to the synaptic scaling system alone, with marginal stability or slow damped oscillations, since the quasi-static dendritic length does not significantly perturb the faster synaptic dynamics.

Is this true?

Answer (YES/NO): NO